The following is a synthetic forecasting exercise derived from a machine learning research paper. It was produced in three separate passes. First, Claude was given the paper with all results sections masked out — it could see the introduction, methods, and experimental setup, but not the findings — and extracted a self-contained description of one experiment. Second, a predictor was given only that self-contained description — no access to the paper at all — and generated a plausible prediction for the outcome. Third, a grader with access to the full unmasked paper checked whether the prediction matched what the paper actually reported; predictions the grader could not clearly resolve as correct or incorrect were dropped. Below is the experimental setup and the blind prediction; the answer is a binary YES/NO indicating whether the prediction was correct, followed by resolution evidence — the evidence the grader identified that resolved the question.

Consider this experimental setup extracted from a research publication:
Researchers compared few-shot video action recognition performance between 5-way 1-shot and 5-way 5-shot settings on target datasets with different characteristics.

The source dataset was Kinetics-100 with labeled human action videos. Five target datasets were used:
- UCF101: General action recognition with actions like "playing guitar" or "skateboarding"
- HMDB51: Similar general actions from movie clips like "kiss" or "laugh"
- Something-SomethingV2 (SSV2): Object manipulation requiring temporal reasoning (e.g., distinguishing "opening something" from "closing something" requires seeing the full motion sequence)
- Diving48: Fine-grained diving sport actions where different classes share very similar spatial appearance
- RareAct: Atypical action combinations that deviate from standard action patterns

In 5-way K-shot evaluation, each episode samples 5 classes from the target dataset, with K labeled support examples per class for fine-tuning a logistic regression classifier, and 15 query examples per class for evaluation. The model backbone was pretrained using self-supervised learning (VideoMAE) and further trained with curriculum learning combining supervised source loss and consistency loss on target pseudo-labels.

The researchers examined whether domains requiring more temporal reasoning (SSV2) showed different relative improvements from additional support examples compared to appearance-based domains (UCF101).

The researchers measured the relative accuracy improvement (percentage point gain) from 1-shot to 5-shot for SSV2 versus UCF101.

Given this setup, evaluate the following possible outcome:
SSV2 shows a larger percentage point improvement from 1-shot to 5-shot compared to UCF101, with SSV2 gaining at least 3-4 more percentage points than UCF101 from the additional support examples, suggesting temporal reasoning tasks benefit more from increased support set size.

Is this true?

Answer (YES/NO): NO